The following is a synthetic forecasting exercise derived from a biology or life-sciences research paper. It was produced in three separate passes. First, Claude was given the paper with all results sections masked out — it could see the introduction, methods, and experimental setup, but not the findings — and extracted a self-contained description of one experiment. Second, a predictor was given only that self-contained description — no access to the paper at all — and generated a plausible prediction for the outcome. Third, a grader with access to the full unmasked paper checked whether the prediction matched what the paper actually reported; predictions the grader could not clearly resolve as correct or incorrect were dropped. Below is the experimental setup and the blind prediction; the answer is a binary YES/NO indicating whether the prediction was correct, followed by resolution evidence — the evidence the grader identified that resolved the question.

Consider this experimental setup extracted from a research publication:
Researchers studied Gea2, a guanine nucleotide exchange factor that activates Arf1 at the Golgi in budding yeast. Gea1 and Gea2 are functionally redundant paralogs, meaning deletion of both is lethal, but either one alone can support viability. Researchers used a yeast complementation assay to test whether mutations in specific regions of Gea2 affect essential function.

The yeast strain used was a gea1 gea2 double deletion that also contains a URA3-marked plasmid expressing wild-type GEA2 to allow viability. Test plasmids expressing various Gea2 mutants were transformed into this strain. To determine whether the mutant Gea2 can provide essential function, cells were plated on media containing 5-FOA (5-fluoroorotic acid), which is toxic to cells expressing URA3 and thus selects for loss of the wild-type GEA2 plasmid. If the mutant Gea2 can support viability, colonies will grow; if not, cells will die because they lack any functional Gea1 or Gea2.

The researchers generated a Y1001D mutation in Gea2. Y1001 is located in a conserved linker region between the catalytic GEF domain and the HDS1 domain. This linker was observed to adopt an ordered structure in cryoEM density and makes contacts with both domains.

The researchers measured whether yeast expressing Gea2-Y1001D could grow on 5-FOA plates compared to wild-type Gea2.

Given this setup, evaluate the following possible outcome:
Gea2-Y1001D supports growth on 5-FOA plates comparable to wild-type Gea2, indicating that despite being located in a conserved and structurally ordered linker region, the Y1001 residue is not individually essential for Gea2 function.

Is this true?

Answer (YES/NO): NO